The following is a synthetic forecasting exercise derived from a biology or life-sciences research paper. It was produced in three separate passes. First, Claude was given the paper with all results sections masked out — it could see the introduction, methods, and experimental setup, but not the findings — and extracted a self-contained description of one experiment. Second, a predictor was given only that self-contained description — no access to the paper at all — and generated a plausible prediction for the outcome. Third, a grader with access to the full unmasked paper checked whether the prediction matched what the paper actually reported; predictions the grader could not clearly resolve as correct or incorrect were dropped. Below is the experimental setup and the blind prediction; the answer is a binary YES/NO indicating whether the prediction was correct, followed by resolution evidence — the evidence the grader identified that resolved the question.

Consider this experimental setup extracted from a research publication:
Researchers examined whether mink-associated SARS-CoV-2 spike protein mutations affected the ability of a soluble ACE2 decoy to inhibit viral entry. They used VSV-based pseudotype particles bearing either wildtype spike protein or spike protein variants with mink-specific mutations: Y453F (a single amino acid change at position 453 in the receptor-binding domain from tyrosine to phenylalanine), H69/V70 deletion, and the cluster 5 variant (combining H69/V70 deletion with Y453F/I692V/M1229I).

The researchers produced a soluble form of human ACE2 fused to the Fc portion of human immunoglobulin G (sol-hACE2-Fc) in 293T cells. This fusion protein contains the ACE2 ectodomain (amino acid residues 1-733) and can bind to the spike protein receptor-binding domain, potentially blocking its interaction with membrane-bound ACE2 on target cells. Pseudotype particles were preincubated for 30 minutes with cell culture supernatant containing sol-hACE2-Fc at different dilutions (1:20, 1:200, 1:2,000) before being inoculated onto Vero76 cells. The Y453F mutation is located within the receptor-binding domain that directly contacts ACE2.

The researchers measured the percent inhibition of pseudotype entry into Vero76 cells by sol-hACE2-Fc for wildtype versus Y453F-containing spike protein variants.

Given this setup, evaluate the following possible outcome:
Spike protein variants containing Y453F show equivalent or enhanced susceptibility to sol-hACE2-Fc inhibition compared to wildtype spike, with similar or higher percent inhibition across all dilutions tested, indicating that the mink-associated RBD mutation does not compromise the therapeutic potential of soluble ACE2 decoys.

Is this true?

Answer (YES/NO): YES